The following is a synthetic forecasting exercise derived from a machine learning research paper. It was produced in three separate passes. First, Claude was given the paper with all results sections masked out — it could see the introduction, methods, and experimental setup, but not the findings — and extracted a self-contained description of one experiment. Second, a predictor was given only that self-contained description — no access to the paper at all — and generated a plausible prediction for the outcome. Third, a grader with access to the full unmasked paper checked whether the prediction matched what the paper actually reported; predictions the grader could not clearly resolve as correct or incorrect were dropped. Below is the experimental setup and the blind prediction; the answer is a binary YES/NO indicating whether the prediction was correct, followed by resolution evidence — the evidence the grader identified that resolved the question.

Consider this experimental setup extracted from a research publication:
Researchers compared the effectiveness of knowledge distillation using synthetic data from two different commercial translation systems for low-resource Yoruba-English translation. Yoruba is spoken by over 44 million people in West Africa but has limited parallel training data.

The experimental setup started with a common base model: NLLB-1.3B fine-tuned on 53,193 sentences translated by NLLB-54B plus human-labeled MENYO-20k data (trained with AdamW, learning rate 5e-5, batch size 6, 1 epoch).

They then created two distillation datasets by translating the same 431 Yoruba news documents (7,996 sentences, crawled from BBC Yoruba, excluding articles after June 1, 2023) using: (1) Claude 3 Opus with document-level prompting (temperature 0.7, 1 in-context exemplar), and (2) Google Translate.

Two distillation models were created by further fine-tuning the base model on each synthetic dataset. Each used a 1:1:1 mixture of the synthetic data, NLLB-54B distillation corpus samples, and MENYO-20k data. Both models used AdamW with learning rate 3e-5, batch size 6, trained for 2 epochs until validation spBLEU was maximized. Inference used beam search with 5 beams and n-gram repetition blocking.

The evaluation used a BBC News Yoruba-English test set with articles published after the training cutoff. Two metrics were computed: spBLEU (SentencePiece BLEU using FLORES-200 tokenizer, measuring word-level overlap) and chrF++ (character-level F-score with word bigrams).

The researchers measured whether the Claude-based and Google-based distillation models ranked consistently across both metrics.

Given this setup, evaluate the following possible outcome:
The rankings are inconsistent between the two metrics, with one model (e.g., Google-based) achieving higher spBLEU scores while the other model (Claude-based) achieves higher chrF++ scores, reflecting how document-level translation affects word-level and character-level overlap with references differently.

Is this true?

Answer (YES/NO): NO